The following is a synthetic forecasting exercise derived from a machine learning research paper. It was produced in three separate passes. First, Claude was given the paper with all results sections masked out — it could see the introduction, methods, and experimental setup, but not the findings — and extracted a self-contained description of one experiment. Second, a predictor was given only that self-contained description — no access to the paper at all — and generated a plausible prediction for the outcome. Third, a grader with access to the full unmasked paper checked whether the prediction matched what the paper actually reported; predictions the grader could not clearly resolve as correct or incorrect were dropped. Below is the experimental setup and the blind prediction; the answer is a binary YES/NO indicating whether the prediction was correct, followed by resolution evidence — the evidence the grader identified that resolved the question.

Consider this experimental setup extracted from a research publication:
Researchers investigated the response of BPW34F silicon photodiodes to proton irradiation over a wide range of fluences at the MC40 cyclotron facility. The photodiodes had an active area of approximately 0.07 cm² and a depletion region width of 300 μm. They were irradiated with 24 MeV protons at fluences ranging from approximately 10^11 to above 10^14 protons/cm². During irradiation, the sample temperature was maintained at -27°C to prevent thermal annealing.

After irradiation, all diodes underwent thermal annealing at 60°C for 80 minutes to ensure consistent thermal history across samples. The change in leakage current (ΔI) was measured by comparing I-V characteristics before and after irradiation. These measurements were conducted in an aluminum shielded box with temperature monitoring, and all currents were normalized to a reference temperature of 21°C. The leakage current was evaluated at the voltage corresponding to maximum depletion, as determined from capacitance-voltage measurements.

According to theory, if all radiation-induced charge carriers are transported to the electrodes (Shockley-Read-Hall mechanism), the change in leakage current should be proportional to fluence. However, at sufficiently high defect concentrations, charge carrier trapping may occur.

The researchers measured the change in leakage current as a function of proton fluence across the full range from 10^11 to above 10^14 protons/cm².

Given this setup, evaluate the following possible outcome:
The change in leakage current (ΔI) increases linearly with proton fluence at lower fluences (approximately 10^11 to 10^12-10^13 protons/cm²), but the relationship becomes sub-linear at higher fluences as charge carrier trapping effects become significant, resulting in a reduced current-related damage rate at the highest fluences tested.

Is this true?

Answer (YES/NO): NO